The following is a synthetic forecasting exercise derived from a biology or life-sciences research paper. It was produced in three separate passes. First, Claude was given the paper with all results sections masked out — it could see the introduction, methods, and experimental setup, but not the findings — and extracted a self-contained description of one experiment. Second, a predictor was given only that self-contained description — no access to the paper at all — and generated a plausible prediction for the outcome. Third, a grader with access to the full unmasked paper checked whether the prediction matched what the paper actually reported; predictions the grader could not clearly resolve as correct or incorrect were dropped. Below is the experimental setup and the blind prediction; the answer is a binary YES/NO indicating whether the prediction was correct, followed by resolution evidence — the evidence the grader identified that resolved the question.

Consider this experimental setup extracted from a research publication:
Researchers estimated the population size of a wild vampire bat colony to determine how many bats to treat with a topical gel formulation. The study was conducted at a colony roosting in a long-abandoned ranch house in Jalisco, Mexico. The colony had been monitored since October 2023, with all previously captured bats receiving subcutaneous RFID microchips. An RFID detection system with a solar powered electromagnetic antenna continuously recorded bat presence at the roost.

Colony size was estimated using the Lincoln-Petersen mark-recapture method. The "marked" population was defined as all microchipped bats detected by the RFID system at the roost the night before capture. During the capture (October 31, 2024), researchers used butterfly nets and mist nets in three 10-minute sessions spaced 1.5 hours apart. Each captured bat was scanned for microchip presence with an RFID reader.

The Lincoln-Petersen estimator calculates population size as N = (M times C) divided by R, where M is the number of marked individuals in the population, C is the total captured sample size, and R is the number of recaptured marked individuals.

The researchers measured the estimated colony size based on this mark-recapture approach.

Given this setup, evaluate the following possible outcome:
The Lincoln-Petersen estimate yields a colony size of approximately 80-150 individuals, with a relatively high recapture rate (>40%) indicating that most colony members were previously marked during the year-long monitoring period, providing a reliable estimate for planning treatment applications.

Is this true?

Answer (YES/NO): YES